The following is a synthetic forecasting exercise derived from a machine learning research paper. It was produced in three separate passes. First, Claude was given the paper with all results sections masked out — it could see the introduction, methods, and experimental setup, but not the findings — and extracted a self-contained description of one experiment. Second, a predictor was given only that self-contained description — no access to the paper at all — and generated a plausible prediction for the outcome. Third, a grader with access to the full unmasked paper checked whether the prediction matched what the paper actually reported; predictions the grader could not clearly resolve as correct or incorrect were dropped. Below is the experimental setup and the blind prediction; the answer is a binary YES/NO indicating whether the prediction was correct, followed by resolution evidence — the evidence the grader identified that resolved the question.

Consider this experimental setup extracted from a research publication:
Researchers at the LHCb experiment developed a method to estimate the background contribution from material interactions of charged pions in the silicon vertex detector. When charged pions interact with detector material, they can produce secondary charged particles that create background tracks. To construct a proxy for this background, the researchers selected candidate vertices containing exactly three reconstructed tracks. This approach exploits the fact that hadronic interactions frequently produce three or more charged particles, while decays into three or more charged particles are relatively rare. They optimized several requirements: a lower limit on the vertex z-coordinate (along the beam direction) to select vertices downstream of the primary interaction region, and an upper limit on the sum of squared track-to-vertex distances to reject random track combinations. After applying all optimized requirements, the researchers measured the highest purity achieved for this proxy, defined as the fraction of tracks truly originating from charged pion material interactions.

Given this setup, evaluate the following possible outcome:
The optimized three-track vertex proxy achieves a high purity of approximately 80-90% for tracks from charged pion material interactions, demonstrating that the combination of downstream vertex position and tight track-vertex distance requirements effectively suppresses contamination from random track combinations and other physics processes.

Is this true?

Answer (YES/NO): NO